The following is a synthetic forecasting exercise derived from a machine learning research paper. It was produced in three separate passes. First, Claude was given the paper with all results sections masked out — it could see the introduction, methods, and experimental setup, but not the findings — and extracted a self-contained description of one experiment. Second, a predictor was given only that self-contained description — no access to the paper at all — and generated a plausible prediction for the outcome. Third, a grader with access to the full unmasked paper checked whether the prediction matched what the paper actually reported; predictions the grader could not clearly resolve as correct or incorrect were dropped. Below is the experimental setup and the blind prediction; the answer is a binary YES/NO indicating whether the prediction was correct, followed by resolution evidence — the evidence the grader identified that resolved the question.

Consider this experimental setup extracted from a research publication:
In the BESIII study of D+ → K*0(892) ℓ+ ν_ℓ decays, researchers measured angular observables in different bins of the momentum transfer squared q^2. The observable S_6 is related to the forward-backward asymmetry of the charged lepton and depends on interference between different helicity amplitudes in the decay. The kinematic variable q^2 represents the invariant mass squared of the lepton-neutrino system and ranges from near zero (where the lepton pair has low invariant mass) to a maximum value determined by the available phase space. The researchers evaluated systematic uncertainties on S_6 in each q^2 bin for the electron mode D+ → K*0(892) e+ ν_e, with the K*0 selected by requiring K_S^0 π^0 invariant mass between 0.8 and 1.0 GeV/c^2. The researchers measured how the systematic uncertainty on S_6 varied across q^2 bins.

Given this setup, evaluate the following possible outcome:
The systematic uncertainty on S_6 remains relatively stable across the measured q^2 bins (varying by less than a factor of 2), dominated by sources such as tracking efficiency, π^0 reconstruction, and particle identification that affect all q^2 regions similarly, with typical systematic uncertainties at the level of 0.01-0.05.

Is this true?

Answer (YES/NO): NO